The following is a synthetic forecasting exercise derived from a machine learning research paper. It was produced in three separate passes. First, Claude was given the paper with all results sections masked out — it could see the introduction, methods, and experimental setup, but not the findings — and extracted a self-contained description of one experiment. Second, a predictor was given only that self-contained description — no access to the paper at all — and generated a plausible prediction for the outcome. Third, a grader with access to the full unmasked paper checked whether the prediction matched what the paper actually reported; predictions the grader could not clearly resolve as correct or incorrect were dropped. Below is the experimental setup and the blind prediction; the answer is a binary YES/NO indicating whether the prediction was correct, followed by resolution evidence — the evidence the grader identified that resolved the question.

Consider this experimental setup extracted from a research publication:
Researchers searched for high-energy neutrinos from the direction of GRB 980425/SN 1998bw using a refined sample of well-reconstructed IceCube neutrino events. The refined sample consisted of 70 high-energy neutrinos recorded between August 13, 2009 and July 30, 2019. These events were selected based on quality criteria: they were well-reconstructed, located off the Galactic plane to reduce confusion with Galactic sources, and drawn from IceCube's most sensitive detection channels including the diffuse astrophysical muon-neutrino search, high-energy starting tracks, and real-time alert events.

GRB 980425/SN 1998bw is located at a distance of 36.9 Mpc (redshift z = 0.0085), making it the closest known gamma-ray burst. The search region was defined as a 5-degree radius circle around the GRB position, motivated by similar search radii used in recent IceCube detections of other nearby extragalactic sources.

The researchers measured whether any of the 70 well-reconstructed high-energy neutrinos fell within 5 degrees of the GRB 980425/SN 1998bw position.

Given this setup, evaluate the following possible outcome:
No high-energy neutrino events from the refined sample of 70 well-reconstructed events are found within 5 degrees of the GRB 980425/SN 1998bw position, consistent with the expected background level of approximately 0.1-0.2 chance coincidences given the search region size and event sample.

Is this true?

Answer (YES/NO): NO